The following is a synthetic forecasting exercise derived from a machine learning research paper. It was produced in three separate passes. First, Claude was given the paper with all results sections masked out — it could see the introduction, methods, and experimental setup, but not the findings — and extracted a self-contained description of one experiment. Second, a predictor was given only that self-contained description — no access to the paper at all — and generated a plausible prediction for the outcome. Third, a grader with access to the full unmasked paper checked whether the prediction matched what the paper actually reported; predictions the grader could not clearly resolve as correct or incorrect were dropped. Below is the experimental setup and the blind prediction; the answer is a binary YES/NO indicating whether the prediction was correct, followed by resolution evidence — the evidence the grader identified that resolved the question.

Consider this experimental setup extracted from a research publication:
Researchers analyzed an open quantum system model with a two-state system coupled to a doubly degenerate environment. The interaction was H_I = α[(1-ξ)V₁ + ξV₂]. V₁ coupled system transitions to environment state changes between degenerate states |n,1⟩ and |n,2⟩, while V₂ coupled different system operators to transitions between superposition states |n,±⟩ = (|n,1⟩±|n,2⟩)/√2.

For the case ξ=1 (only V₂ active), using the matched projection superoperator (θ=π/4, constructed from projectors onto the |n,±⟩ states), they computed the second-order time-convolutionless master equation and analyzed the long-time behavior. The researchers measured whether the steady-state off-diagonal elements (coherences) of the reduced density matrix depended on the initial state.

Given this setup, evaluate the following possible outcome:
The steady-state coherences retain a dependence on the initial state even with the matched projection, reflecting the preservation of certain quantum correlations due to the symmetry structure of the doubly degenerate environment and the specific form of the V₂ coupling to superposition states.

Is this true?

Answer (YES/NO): YES